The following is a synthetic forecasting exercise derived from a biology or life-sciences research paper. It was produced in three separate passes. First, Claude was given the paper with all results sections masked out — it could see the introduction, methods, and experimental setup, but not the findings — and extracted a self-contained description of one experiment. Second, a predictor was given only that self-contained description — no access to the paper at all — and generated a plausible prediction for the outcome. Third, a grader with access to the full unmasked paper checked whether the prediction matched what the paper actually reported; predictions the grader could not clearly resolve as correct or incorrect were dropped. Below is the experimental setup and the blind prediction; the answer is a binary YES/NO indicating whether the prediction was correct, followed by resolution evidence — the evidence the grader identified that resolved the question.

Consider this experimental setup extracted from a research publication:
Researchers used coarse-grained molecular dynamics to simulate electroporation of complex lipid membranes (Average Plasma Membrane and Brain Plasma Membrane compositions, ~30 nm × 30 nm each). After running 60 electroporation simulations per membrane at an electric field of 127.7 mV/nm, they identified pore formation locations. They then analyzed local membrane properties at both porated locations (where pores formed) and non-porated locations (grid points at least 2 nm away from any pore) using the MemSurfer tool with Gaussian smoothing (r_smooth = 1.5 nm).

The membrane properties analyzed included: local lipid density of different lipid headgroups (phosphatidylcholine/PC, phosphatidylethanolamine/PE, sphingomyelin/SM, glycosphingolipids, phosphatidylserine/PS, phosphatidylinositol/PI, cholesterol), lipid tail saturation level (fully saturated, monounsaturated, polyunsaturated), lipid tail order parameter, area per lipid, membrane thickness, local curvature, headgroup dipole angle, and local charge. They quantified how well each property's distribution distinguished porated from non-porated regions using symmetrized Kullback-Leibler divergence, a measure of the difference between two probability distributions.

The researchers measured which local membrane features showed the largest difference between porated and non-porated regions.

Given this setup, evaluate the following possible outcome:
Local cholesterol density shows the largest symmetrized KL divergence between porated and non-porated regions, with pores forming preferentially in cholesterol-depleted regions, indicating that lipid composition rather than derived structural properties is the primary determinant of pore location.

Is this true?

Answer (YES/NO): NO